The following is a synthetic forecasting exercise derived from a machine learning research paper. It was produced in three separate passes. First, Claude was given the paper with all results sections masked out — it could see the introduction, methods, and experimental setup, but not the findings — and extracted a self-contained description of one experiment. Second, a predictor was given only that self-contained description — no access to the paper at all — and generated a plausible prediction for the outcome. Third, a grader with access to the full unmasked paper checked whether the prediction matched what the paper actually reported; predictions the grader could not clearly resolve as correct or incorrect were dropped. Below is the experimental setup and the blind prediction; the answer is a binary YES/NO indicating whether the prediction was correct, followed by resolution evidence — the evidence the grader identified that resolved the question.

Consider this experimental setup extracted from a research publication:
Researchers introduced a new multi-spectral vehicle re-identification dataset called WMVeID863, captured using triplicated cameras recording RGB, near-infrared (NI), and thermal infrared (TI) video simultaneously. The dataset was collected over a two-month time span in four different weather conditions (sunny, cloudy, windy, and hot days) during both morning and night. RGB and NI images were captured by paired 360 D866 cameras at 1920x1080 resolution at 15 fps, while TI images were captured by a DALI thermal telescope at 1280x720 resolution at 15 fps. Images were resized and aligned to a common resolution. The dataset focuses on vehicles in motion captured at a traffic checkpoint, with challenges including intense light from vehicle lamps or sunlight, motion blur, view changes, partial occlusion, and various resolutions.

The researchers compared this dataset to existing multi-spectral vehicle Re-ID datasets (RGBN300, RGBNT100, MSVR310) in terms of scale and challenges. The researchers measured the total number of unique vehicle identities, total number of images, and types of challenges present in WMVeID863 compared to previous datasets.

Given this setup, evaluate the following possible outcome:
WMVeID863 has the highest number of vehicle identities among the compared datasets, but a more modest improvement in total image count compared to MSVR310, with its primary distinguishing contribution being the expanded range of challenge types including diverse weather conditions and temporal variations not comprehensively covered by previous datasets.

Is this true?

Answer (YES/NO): NO